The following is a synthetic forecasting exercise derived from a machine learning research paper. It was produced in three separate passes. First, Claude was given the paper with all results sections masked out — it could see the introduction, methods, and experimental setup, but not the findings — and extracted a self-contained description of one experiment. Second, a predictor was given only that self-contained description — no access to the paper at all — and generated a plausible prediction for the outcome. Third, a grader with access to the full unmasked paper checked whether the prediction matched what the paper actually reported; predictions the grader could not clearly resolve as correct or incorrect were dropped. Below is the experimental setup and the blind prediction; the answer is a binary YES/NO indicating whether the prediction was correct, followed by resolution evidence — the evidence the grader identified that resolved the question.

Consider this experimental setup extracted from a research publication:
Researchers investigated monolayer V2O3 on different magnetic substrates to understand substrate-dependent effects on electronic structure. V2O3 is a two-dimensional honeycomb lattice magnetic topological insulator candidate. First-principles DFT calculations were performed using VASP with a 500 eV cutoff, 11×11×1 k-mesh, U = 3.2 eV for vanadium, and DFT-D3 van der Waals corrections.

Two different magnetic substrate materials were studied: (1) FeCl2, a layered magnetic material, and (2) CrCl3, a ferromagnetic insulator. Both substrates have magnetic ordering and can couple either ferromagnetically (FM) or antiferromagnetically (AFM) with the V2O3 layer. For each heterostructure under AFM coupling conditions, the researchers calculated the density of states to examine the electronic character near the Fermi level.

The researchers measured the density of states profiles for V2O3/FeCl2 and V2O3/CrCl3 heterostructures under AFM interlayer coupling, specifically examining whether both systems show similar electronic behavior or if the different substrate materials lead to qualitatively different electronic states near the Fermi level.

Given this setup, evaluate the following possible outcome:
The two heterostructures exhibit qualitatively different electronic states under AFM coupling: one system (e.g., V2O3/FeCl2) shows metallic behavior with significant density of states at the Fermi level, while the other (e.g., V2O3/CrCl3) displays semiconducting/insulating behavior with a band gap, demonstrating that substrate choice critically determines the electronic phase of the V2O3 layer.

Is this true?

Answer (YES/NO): NO